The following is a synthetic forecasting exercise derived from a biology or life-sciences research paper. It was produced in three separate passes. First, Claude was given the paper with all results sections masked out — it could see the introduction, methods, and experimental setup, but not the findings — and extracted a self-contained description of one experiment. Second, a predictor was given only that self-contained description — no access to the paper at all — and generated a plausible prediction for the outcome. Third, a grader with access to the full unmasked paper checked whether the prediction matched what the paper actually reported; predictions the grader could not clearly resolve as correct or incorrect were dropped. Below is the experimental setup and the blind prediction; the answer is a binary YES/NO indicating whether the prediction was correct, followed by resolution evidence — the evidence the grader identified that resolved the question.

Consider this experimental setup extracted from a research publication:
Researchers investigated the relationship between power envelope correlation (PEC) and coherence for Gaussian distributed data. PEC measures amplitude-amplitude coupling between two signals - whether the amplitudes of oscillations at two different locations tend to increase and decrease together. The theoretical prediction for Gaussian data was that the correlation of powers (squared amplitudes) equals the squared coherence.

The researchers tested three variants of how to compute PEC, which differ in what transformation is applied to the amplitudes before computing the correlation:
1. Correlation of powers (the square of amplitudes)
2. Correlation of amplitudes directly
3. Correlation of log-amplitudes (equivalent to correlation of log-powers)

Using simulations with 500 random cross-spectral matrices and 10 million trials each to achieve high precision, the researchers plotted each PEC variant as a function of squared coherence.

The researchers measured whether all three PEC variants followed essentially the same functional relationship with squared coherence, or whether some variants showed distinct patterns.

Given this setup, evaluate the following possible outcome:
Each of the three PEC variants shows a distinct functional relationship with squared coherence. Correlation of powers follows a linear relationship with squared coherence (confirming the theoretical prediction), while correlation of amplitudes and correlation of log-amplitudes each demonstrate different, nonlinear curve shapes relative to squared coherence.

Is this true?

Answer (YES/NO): NO